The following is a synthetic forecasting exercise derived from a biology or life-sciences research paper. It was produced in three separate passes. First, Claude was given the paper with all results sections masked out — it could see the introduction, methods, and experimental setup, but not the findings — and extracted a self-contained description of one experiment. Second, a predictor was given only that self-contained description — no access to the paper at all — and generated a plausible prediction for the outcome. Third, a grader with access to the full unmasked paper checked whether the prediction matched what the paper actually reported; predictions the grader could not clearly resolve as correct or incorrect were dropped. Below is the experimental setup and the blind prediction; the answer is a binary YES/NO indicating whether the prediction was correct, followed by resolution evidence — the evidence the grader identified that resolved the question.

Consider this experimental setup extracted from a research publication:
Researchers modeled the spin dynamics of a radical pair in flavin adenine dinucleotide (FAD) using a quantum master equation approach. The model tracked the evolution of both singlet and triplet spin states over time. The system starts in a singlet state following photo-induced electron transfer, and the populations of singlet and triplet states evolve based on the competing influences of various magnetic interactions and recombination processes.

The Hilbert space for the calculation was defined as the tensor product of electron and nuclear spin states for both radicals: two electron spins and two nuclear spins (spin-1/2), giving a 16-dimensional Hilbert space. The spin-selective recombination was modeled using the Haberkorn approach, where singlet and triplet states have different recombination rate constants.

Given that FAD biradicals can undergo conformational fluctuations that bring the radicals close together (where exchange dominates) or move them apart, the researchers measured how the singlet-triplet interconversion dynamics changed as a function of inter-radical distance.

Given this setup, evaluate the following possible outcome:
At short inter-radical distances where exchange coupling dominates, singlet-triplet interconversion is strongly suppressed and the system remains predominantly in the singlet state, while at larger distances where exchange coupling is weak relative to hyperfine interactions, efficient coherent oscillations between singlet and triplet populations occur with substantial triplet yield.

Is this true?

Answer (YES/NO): YES